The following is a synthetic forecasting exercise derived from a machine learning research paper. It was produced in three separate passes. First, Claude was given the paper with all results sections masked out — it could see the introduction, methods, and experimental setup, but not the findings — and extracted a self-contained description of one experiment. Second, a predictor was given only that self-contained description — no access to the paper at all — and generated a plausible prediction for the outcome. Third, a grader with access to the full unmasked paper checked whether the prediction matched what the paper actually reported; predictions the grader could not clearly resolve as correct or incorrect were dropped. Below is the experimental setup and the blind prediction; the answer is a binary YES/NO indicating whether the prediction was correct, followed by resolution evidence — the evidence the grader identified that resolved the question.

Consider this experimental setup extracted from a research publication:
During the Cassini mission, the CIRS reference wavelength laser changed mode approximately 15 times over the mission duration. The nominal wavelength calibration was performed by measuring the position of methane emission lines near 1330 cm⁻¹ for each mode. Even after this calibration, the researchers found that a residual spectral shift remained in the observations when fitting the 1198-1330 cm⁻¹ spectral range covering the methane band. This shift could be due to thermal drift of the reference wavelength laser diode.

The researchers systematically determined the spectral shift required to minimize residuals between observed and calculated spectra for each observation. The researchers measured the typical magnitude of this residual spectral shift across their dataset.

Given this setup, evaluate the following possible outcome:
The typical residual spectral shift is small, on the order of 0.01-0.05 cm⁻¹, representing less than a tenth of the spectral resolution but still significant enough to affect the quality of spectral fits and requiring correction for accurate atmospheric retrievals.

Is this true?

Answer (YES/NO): YES